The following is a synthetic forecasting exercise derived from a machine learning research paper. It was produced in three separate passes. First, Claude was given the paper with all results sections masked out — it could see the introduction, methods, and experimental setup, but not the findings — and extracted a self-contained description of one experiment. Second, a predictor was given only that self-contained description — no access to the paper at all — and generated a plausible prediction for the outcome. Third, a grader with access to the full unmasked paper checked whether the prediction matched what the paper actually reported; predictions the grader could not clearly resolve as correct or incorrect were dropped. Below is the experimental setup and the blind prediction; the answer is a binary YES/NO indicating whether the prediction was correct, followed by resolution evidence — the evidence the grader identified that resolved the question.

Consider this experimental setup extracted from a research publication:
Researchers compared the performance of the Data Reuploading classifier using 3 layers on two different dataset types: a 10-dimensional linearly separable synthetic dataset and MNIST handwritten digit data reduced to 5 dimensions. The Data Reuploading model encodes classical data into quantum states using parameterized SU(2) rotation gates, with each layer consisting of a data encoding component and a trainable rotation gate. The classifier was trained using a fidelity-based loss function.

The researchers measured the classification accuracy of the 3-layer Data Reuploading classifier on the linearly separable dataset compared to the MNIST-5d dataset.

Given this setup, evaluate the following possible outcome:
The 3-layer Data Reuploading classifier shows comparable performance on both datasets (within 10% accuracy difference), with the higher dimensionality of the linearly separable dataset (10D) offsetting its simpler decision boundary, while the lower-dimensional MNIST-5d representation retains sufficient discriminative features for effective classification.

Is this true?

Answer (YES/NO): NO